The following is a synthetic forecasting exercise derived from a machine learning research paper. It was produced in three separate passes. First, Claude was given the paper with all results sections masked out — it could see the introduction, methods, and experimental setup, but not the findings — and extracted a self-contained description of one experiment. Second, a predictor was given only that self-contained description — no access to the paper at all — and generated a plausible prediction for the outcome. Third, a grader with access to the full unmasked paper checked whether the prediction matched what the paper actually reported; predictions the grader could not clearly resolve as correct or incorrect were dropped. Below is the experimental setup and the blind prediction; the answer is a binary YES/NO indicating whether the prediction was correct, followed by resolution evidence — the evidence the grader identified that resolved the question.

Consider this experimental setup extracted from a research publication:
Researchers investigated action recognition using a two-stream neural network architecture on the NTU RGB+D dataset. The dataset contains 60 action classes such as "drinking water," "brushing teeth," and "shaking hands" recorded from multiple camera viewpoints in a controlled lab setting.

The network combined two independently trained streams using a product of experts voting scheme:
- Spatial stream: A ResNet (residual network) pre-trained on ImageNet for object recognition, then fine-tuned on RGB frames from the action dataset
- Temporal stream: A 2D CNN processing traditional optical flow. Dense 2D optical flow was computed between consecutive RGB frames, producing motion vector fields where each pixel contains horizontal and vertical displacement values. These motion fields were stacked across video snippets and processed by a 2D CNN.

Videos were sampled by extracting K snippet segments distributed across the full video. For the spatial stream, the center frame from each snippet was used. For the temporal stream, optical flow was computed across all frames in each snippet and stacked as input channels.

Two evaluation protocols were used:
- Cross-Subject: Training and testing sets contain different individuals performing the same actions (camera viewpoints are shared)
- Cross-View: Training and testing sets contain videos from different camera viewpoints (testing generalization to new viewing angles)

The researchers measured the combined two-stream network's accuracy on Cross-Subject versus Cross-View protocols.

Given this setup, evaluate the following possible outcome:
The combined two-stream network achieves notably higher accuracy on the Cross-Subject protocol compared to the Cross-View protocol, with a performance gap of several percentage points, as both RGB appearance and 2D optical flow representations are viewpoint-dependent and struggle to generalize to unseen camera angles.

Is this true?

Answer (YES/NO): YES